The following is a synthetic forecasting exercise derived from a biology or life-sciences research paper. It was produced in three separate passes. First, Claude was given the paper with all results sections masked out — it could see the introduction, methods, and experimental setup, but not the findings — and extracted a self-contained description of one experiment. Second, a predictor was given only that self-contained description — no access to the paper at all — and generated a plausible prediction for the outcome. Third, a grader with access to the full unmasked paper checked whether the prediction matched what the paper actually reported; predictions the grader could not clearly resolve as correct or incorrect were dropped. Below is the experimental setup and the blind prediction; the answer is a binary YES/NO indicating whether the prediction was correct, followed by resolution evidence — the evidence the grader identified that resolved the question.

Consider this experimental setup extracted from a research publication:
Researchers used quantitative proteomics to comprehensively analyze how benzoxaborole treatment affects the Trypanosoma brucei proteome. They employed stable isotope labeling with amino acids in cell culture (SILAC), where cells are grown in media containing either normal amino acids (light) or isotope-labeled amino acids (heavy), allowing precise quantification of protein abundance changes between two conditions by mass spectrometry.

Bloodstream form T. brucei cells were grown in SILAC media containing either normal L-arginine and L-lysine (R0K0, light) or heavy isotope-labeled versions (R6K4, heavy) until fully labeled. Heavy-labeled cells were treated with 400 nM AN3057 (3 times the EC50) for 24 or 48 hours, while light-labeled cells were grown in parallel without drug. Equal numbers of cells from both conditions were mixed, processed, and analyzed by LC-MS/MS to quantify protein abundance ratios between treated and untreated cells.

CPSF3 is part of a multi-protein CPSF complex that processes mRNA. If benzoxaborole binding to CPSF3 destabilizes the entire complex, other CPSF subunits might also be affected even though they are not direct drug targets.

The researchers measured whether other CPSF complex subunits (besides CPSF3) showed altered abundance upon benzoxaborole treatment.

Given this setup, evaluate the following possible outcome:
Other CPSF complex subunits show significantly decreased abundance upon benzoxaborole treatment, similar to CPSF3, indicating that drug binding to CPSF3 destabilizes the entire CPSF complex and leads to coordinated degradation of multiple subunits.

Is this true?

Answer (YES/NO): NO